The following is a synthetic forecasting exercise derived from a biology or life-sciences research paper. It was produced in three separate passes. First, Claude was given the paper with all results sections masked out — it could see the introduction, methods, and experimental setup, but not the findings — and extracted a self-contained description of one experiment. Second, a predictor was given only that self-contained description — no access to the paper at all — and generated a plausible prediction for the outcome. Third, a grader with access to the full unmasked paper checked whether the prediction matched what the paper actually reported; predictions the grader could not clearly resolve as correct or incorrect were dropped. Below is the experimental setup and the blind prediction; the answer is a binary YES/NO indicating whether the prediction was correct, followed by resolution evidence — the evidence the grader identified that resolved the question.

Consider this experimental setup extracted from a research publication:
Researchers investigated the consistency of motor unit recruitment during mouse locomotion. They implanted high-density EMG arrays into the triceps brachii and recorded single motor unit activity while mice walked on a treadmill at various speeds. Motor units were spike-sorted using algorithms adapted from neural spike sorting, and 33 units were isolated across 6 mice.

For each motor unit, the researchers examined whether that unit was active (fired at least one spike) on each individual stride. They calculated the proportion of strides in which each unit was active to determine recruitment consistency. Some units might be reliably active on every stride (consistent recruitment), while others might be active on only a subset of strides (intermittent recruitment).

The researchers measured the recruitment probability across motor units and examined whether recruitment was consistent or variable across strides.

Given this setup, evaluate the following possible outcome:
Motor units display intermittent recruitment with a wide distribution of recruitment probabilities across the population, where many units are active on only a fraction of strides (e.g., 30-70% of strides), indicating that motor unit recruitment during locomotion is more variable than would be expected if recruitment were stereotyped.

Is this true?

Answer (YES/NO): YES